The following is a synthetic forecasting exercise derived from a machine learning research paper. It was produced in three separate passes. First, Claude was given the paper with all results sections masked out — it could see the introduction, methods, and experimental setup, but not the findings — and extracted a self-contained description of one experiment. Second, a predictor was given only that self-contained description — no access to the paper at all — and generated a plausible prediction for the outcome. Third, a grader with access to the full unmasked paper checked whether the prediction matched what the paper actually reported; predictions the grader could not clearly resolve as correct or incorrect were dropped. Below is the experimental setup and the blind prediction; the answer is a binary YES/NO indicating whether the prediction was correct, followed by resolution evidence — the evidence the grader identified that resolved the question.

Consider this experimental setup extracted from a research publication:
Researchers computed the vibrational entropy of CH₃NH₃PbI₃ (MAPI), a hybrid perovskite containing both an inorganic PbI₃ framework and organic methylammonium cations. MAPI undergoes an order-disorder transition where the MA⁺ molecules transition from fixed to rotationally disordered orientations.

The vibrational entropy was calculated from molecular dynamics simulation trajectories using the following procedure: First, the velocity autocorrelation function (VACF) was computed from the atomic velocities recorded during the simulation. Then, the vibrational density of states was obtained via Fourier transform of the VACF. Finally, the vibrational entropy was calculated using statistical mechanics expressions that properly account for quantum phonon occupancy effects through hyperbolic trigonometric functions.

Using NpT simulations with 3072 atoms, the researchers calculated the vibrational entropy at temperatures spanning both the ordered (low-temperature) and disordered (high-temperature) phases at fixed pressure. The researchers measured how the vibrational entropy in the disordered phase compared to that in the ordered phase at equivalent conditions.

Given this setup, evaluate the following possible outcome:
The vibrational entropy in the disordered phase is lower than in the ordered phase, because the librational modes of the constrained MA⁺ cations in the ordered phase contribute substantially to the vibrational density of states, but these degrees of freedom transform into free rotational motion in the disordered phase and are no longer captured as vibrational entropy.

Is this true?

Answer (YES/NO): NO